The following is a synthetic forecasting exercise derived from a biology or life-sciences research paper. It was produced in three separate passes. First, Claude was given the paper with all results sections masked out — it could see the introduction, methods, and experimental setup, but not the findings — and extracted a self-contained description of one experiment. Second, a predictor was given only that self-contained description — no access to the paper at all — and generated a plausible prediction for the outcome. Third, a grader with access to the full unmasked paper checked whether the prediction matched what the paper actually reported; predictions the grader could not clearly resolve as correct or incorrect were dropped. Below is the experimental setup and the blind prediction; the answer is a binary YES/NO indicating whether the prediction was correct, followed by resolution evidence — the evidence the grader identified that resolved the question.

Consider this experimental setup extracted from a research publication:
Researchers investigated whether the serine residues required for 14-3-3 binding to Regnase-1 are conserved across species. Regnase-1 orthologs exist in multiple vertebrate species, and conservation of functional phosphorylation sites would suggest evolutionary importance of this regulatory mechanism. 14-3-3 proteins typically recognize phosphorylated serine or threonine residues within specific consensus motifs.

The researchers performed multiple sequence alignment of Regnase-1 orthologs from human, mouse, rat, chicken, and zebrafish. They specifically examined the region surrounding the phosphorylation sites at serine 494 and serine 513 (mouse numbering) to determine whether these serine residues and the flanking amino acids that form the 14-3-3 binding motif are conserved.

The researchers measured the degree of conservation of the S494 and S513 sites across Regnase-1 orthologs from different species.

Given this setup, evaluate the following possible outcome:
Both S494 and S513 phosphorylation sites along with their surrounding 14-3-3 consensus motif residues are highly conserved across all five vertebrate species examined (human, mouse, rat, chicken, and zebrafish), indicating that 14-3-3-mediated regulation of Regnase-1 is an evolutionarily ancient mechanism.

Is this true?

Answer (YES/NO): YES